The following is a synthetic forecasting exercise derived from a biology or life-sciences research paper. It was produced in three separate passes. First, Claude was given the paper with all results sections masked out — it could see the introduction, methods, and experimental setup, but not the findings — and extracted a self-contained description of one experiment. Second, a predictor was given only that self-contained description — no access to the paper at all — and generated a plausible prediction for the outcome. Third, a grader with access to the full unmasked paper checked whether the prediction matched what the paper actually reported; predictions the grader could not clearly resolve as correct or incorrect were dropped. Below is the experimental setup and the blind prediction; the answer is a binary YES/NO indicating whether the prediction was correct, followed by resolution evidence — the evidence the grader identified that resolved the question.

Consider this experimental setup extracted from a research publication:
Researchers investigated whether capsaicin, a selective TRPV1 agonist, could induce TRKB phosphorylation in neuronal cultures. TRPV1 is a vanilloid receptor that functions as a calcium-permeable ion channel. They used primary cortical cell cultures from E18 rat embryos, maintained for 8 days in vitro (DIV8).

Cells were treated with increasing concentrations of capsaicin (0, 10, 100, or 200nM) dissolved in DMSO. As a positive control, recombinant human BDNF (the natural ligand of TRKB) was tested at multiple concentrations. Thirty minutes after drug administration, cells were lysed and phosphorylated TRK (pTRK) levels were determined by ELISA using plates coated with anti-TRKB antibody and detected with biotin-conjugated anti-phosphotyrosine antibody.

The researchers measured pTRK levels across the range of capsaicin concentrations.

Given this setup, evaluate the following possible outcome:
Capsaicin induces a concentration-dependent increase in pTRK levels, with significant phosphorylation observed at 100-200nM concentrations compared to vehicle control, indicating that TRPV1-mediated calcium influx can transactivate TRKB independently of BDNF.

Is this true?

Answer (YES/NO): NO